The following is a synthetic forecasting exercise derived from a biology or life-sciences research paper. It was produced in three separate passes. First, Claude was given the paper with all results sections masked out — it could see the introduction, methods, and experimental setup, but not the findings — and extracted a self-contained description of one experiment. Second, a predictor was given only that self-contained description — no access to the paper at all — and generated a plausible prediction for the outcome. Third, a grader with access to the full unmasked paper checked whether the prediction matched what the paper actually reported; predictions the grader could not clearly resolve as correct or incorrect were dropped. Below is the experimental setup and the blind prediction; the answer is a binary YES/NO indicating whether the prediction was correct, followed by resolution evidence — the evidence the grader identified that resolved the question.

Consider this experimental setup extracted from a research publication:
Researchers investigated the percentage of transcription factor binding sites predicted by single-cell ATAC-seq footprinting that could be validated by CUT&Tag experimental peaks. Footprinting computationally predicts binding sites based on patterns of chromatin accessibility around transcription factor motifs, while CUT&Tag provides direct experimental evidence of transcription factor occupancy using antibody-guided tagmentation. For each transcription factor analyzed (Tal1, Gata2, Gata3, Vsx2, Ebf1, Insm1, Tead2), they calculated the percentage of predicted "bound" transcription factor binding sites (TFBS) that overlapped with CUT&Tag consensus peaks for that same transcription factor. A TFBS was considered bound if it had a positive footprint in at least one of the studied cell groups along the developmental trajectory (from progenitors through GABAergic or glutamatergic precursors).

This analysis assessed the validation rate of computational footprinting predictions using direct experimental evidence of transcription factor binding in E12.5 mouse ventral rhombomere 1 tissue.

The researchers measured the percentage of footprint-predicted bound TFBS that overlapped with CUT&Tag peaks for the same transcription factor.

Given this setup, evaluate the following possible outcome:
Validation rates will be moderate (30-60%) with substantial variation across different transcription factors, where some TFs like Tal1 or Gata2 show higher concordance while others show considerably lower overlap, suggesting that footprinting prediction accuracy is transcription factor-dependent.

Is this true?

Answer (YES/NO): NO